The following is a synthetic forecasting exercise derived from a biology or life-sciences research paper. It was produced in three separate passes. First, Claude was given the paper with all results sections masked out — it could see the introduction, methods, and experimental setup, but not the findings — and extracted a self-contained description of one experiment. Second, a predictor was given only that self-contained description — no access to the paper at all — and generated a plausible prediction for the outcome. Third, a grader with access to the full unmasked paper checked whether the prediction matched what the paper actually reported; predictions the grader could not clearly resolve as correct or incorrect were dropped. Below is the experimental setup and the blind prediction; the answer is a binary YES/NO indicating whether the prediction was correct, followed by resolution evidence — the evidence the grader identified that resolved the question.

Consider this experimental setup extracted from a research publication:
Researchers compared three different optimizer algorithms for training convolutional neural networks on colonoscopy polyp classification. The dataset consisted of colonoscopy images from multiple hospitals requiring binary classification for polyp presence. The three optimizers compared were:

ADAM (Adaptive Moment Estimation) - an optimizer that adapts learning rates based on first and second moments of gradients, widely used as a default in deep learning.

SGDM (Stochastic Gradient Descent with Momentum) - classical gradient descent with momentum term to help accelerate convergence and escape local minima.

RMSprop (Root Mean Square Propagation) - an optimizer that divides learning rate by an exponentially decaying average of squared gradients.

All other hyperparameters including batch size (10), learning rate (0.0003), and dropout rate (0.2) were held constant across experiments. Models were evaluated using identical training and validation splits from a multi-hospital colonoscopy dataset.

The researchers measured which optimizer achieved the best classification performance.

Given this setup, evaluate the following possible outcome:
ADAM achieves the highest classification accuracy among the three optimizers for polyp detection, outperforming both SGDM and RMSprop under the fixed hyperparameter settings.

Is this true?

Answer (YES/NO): NO